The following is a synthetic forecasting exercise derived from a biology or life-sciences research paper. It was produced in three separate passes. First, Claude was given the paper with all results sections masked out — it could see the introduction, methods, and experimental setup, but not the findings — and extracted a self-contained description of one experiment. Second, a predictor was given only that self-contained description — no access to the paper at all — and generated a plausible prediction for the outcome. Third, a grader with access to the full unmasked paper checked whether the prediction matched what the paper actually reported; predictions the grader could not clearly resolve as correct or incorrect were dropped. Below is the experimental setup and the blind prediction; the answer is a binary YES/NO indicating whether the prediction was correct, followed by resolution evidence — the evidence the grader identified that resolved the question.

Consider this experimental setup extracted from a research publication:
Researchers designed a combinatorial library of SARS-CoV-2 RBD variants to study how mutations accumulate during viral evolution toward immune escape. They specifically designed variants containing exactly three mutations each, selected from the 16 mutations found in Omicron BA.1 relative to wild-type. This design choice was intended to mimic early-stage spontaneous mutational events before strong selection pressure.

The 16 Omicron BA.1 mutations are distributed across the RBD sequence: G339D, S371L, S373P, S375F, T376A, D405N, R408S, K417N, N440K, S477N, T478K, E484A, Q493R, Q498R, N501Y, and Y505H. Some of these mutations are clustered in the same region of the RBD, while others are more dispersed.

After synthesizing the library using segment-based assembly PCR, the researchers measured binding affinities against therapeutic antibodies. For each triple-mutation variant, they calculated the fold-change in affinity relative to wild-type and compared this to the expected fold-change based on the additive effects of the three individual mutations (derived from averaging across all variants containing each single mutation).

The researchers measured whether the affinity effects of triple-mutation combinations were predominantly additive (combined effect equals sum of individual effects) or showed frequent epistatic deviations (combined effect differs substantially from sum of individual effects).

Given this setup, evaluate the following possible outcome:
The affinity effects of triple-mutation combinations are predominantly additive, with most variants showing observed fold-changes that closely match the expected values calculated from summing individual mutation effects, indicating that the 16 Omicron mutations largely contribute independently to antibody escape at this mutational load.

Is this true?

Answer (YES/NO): NO